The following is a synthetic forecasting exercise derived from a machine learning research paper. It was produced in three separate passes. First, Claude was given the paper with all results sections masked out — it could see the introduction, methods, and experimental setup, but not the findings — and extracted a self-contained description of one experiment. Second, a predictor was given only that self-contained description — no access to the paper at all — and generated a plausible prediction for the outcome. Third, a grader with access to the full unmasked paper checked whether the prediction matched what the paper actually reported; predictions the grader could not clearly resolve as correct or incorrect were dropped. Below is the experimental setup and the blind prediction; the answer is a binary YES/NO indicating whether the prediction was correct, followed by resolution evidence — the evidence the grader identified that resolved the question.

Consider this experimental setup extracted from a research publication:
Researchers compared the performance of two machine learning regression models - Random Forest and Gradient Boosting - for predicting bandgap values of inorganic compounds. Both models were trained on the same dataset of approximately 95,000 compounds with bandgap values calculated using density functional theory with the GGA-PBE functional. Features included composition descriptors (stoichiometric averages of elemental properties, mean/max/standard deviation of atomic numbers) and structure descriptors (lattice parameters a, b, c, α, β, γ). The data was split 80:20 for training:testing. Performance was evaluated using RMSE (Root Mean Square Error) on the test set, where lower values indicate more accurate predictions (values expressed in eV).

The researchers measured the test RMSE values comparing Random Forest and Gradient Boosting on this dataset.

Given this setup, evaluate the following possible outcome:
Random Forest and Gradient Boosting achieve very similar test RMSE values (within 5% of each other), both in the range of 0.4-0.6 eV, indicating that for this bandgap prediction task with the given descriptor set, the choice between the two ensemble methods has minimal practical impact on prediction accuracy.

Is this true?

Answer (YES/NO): NO